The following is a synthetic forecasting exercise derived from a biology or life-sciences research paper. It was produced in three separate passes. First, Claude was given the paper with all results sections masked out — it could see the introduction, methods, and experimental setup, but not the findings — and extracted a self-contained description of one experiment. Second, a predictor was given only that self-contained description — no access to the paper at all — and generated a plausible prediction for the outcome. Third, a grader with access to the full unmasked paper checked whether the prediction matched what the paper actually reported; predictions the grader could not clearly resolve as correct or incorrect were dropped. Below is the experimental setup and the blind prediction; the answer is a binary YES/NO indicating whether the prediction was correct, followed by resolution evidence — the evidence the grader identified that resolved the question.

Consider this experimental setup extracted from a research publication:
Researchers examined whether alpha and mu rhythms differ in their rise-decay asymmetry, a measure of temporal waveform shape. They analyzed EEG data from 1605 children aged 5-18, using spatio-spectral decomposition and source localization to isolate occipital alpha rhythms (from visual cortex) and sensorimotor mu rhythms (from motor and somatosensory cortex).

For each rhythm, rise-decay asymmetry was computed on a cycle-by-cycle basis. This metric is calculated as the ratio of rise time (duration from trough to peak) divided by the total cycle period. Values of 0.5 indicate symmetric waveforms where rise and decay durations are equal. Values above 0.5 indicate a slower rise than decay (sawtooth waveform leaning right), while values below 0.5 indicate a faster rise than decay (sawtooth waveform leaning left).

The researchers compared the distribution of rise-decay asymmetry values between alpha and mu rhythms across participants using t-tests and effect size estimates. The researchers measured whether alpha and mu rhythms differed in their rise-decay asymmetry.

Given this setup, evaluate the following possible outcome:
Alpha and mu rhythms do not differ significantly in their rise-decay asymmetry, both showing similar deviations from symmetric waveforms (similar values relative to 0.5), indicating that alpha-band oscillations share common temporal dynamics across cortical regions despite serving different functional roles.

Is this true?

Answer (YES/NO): NO